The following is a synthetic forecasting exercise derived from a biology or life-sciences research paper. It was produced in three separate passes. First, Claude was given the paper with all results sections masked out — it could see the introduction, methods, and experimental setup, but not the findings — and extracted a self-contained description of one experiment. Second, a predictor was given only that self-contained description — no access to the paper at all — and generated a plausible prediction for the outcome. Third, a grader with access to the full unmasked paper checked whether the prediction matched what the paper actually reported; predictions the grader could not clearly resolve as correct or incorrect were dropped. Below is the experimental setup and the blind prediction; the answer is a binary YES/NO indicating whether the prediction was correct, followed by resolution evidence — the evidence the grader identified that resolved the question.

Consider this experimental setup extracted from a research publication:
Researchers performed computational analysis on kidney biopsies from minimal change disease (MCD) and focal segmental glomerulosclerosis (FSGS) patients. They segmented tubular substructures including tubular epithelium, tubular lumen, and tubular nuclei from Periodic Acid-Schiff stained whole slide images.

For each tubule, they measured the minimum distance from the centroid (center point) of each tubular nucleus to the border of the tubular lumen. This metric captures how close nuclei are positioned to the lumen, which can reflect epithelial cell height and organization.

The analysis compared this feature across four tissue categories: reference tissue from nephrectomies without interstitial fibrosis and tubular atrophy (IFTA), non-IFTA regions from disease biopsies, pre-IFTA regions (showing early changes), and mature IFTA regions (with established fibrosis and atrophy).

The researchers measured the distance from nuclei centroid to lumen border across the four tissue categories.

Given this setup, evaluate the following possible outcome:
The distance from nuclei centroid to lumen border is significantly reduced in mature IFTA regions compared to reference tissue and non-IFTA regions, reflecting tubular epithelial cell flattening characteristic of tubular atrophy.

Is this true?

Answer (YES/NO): NO